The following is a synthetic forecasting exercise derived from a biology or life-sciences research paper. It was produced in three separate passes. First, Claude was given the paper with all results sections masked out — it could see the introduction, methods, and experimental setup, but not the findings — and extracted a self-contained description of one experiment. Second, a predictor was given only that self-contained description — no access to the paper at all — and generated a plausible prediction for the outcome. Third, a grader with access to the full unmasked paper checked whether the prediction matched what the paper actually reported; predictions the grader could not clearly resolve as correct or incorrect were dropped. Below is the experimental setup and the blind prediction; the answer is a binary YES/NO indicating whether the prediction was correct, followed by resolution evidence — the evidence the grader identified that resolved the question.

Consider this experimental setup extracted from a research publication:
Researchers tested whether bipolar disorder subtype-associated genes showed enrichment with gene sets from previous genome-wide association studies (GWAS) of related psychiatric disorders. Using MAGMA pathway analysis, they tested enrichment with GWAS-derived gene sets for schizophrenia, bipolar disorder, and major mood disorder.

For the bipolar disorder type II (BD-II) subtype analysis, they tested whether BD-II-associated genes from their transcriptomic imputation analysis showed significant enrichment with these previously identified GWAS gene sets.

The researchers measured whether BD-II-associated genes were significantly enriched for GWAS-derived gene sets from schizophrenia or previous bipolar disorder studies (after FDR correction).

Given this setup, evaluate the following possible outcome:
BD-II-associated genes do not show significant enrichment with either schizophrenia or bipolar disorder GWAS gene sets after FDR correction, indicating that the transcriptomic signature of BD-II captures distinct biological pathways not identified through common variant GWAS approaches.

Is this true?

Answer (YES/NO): YES